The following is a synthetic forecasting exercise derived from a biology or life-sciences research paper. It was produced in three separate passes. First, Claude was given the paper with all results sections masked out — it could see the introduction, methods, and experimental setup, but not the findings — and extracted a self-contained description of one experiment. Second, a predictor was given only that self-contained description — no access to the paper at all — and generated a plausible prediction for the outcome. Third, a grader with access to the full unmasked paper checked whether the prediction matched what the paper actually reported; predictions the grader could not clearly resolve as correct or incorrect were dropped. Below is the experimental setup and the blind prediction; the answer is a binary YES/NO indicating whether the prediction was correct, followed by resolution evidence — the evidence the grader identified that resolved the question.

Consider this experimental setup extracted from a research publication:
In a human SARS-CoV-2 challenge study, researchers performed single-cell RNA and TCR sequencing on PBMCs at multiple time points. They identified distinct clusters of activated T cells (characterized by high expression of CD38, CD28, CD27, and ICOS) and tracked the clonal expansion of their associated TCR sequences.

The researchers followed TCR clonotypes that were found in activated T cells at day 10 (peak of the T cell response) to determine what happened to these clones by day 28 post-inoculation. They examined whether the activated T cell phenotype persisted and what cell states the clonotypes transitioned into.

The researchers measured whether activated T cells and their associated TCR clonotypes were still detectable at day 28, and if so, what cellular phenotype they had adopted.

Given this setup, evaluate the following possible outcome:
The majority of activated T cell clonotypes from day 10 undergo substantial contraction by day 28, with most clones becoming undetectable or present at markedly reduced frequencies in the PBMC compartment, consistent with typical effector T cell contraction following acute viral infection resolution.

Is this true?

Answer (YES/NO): NO